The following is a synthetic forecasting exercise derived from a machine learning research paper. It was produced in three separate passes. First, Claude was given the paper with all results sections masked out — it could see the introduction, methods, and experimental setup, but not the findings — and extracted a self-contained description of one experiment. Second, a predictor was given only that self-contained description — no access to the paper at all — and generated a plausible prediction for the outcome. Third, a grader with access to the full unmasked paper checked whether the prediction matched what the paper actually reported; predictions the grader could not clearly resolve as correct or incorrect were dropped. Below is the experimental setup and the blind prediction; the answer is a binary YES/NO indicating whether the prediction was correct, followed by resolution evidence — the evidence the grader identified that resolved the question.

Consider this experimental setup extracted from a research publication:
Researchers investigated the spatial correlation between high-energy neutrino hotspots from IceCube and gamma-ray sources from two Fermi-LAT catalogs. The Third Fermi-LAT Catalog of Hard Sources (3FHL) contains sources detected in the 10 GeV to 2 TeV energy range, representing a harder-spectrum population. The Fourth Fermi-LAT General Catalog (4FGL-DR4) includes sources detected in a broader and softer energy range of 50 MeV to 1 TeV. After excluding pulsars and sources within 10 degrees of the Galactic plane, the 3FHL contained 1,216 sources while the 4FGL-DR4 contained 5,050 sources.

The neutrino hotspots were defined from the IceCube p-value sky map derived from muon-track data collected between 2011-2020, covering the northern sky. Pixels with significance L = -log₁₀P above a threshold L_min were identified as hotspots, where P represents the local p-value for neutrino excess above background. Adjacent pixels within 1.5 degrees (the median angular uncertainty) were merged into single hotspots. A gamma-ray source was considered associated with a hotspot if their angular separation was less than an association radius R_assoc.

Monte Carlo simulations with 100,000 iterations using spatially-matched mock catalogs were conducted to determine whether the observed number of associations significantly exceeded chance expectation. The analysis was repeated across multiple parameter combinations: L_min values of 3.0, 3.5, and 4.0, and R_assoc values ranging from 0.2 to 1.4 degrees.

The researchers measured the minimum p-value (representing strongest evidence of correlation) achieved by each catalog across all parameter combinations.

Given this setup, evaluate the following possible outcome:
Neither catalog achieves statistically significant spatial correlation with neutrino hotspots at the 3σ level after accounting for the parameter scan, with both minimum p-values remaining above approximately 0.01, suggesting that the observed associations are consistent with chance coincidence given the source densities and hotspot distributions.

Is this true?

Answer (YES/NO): NO